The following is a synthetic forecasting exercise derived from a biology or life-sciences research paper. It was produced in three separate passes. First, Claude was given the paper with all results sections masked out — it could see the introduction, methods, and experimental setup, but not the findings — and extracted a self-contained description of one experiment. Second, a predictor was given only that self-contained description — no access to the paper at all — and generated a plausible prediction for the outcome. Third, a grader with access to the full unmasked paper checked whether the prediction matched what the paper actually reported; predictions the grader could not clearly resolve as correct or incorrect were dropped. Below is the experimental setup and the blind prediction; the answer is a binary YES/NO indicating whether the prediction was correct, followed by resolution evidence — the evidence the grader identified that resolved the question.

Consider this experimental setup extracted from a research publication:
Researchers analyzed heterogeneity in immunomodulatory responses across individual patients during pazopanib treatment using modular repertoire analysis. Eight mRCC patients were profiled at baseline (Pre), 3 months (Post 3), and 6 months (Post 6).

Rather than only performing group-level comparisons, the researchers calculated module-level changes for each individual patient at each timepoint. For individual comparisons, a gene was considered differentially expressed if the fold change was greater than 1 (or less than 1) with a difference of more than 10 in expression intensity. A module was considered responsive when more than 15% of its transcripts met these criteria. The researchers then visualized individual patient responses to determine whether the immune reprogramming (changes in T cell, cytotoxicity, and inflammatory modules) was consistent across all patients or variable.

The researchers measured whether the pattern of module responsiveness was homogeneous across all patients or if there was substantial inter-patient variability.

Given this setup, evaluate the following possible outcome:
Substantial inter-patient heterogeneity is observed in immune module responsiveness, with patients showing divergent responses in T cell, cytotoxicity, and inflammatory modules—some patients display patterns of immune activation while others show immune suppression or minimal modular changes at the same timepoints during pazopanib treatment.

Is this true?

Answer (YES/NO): NO